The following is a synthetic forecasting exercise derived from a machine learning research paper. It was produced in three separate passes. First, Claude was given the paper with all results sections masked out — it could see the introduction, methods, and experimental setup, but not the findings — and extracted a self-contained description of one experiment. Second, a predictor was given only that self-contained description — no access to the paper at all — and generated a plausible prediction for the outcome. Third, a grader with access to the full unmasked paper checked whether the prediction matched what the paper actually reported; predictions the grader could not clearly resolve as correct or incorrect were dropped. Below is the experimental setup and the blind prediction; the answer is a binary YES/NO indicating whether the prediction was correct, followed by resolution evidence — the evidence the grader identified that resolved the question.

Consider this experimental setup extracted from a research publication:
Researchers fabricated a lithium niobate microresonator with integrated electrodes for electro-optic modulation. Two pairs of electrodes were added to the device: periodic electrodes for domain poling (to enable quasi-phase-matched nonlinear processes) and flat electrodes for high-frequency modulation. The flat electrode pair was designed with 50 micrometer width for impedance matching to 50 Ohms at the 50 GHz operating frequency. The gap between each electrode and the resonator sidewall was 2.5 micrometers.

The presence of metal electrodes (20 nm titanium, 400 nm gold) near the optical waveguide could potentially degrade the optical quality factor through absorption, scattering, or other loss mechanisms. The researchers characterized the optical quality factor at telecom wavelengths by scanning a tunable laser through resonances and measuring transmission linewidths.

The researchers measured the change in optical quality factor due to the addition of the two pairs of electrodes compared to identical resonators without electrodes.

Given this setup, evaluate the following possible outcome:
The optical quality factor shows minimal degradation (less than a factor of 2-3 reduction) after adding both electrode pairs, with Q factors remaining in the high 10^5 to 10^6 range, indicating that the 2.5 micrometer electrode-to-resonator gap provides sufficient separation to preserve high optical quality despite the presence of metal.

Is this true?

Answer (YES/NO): YES